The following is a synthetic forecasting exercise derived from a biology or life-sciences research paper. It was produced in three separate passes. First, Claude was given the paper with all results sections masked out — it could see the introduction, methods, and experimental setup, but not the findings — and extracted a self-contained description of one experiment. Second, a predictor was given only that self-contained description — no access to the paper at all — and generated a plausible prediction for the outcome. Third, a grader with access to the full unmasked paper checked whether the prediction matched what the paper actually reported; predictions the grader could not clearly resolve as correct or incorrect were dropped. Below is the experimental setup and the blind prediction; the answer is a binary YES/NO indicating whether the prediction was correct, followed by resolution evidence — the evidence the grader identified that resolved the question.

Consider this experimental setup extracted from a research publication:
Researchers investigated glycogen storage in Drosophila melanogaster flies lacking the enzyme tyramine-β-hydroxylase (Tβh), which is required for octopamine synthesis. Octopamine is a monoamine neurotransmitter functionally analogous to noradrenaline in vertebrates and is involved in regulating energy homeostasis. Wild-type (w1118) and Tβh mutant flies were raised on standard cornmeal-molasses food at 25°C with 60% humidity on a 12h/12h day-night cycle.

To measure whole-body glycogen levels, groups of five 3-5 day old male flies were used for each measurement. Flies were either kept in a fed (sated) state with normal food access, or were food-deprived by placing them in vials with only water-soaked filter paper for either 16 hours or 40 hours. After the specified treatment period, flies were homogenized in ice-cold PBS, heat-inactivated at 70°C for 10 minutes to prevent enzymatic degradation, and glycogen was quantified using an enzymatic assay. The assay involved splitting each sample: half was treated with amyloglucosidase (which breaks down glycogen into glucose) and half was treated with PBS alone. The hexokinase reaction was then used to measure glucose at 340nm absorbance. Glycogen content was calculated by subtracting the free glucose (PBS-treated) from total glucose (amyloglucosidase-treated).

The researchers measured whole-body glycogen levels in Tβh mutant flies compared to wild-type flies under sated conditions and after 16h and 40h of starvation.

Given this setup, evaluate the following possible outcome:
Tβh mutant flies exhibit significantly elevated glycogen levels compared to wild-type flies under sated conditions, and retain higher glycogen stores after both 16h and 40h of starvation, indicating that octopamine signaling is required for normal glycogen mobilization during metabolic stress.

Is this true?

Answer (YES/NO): YES